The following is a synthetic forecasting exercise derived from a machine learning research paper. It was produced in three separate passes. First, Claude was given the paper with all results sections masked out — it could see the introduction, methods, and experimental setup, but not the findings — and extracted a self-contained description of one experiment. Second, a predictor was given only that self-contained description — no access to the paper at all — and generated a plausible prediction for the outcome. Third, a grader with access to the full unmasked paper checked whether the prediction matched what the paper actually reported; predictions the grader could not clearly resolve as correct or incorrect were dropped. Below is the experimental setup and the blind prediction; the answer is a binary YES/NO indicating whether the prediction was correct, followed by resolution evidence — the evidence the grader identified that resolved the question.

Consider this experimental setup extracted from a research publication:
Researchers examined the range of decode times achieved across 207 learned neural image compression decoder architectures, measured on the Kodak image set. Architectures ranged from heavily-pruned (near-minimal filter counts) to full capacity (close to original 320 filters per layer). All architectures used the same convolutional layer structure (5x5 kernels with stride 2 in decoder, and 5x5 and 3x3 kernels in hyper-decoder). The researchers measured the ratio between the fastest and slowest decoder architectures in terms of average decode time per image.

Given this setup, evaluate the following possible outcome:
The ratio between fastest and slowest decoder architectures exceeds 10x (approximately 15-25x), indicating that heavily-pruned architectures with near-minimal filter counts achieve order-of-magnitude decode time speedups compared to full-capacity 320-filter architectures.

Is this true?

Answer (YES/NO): NO